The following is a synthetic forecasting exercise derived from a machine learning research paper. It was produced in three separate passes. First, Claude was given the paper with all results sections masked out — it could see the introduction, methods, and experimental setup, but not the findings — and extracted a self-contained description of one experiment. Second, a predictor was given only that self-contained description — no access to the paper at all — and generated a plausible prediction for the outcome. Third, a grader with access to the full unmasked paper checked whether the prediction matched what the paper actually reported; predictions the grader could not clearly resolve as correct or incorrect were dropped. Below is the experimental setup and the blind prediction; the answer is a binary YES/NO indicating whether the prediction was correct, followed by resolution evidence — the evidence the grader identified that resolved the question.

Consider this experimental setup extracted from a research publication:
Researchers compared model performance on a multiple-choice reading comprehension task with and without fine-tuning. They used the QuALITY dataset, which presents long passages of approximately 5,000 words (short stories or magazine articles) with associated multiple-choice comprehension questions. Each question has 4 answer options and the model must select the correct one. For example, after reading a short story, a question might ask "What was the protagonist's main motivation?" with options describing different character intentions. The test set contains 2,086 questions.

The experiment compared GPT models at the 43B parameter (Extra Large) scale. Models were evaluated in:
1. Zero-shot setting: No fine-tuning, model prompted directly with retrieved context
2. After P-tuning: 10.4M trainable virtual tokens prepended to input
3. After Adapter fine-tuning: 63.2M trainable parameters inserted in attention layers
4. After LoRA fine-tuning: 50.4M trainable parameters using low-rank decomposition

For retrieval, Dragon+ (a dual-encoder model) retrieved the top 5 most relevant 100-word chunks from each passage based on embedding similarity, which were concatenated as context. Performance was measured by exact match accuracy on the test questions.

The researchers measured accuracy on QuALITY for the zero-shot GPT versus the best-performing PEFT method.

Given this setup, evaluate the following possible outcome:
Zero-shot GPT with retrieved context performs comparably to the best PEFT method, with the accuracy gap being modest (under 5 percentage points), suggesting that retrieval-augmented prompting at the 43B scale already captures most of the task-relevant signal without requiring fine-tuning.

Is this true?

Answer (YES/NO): NO